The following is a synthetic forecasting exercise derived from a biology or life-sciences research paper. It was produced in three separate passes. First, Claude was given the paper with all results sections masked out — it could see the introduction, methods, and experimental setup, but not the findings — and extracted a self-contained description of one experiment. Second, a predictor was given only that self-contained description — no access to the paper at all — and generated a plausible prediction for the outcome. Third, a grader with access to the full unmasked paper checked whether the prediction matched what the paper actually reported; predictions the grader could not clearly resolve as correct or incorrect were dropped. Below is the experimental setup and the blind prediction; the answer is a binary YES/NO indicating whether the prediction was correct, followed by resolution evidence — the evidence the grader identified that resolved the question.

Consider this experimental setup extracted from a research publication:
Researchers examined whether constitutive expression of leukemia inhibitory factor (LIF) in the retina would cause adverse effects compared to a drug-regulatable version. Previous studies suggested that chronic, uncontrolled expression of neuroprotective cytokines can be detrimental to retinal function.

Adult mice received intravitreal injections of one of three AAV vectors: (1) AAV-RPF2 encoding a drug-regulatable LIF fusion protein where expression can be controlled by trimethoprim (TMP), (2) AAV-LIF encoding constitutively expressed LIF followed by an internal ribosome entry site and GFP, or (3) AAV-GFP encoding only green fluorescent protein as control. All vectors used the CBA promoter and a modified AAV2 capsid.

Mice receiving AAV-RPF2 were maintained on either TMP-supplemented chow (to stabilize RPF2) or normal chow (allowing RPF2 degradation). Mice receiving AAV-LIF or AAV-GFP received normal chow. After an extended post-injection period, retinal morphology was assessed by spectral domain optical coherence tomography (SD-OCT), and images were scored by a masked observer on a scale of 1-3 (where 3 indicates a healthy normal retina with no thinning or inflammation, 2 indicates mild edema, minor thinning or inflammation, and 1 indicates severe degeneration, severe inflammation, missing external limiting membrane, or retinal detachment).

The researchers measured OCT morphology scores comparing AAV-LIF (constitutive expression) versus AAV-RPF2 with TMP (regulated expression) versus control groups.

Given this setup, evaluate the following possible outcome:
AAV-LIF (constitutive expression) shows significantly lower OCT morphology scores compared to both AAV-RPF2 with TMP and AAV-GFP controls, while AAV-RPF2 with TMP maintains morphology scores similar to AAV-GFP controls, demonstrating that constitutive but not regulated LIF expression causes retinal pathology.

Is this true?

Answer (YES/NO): YES